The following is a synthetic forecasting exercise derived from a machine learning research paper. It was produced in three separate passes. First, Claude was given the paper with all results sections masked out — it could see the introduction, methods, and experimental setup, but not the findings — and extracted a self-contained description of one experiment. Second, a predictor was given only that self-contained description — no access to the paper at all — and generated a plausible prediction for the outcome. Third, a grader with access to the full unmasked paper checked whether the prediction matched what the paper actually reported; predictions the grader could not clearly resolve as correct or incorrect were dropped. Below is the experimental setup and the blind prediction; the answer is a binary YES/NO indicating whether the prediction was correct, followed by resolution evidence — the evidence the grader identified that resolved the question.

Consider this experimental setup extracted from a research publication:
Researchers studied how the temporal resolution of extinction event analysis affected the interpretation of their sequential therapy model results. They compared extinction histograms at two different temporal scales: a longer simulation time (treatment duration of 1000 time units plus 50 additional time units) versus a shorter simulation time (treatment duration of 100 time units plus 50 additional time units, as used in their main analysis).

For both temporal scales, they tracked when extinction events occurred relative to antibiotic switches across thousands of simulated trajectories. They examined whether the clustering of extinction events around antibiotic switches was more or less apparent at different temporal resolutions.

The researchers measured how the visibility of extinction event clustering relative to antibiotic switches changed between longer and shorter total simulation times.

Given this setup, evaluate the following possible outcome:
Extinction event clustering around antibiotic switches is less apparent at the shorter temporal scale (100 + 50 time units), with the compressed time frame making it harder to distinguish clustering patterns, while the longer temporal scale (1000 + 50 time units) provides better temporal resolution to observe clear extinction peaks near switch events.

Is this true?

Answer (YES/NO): YES